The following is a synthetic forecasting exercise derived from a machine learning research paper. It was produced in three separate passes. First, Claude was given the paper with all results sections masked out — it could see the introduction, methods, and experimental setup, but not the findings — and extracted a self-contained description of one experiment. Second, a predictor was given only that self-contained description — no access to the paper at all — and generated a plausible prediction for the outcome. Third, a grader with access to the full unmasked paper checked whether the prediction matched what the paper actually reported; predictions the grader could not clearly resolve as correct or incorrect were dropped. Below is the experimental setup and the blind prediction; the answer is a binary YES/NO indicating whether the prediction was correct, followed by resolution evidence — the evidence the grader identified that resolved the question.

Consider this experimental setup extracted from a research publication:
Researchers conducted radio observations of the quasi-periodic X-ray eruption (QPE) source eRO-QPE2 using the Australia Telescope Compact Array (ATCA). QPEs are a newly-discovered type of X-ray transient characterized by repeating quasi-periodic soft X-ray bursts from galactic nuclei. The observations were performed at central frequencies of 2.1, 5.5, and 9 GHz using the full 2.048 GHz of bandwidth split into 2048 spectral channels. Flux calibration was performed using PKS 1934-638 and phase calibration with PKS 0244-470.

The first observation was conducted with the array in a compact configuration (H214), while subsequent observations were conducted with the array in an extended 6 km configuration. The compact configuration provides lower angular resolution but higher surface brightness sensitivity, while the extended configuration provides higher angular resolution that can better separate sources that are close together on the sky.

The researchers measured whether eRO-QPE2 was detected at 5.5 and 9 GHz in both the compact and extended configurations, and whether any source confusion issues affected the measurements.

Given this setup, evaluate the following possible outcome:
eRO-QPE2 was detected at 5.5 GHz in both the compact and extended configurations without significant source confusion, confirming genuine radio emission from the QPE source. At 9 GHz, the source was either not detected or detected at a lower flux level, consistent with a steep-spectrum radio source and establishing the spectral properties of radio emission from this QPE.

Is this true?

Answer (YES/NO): NO